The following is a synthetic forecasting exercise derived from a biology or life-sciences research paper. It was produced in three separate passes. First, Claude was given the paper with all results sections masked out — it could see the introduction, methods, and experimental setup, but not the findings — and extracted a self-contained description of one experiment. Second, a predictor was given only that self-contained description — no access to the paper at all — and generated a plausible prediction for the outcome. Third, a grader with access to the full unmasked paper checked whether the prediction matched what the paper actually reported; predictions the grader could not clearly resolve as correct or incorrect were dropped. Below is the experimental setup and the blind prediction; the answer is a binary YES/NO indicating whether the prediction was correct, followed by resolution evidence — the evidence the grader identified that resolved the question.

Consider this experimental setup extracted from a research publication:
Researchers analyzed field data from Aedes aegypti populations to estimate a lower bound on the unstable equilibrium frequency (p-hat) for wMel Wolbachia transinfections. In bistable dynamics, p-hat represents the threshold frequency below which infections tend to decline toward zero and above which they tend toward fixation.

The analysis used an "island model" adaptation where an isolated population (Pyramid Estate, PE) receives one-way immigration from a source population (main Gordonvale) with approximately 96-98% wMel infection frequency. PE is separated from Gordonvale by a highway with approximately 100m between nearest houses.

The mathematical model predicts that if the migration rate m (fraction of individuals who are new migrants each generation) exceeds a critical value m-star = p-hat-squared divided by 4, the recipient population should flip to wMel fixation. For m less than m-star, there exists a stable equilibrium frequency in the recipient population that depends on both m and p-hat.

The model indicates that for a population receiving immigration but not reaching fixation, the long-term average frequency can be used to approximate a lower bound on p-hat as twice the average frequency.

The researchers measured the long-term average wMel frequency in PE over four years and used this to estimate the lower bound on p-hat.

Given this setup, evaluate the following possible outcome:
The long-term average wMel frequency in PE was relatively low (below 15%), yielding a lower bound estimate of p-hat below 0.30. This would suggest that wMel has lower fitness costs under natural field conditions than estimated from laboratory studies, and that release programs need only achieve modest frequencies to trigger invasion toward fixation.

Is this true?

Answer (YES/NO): YES